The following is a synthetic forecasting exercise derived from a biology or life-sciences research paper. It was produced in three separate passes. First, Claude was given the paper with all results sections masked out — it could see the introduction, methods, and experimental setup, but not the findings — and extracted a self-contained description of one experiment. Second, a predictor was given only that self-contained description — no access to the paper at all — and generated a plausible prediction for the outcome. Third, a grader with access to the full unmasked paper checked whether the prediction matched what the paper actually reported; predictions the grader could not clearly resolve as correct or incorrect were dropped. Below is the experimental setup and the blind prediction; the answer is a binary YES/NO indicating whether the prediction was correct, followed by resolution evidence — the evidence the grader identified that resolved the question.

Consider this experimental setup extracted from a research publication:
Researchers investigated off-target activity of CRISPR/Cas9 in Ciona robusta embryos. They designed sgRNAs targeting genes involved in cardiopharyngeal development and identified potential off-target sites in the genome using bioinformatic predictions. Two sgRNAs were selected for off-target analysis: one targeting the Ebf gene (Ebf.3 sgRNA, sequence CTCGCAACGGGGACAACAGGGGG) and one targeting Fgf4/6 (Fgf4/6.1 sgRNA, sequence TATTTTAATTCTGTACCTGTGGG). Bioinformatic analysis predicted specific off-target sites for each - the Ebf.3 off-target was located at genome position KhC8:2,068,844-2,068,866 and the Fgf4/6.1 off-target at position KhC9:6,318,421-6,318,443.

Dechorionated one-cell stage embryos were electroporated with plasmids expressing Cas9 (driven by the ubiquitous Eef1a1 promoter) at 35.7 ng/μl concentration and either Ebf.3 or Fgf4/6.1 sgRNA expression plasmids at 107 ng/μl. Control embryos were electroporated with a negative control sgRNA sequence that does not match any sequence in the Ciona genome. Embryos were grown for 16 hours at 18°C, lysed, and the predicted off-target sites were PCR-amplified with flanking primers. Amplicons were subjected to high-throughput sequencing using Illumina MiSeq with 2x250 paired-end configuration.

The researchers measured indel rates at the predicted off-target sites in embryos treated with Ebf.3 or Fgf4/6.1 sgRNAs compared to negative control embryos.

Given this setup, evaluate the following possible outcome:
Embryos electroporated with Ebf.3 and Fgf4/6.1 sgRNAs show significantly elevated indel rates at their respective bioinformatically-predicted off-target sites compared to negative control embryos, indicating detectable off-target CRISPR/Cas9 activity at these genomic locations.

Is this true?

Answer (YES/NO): NO